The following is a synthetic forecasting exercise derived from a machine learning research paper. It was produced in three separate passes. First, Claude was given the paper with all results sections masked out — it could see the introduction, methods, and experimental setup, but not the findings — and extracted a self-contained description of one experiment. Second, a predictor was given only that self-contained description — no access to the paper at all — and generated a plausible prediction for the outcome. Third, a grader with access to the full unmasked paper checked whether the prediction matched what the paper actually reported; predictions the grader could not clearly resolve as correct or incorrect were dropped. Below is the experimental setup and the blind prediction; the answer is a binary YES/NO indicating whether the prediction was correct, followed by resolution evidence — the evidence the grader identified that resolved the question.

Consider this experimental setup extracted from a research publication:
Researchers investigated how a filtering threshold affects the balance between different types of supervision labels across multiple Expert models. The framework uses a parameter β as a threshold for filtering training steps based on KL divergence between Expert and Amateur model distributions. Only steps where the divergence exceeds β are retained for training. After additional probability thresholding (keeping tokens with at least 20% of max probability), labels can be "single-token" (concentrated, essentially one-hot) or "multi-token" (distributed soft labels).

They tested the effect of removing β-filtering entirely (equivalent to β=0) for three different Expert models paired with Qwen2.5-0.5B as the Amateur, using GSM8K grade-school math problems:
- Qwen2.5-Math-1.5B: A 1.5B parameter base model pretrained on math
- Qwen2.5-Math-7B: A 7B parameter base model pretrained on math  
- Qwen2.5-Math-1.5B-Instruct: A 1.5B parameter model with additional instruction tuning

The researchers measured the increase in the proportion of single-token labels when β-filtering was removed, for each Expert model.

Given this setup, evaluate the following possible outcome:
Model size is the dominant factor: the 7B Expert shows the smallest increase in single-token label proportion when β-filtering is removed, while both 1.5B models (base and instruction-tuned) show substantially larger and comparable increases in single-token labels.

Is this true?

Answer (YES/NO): NO